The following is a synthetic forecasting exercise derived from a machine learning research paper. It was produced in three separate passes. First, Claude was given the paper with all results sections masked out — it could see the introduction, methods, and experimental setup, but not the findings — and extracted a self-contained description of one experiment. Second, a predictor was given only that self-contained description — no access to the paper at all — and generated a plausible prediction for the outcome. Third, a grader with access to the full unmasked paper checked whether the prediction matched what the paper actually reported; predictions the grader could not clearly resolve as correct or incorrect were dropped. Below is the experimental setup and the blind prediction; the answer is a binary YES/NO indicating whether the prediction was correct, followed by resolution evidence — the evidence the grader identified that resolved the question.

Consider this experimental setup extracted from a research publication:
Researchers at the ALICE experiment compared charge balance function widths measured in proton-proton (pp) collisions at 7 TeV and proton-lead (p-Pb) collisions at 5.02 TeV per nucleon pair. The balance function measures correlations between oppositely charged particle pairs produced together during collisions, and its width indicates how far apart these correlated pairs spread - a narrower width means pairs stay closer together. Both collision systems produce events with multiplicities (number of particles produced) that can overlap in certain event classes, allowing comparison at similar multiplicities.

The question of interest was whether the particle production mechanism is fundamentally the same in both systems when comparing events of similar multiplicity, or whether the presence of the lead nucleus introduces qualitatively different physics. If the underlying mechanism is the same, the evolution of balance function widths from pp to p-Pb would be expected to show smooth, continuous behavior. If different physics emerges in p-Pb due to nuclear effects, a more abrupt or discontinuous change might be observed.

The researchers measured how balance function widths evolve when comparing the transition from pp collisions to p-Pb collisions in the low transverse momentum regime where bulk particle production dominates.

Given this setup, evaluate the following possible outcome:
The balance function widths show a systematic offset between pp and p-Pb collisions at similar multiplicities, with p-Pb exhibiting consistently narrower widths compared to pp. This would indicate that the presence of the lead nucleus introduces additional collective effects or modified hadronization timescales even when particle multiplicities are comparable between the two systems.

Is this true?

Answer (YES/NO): NO